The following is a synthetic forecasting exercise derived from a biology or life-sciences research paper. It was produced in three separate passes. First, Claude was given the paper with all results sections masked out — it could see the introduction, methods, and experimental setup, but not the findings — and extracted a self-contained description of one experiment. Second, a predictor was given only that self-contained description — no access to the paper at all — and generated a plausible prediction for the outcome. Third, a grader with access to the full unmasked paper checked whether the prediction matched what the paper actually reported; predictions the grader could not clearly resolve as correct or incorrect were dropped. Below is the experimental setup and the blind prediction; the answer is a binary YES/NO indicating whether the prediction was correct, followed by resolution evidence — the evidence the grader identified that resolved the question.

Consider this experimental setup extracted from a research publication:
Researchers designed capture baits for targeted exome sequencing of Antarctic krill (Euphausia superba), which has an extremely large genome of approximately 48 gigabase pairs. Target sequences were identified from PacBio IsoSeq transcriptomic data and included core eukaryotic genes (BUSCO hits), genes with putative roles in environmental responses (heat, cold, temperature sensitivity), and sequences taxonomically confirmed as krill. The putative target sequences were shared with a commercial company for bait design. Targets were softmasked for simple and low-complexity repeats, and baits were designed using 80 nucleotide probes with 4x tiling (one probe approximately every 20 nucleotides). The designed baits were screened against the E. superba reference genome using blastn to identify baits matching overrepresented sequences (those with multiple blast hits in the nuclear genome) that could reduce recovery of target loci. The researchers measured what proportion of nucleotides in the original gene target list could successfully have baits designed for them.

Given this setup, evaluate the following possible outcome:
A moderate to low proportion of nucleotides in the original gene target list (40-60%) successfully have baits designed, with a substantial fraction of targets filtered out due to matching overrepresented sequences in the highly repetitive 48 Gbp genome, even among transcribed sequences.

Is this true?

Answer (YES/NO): NO